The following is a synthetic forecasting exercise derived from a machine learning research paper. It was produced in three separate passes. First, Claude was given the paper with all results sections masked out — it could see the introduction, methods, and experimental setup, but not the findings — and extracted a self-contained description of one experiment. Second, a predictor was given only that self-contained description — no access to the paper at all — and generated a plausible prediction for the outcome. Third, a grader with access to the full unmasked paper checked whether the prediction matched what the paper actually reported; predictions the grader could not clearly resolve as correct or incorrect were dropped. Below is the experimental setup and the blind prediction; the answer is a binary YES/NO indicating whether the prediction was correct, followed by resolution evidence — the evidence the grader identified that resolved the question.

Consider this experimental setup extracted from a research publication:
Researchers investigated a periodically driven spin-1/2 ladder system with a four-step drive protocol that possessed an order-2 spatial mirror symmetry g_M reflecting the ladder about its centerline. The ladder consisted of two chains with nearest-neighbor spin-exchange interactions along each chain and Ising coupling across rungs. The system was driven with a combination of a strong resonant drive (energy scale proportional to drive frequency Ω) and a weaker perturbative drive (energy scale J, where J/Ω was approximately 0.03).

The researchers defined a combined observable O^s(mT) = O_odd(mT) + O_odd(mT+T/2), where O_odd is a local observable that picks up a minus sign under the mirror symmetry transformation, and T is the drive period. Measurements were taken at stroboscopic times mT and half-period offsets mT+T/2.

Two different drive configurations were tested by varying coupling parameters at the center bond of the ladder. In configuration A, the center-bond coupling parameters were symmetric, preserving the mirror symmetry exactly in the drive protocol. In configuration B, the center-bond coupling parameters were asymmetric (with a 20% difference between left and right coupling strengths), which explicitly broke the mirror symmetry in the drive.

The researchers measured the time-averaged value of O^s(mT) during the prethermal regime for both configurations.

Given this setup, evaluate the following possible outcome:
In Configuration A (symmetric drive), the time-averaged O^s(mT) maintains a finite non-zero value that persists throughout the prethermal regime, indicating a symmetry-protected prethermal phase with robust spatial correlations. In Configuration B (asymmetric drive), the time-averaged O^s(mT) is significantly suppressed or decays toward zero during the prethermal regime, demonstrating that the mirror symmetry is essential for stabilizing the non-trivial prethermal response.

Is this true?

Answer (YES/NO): NO